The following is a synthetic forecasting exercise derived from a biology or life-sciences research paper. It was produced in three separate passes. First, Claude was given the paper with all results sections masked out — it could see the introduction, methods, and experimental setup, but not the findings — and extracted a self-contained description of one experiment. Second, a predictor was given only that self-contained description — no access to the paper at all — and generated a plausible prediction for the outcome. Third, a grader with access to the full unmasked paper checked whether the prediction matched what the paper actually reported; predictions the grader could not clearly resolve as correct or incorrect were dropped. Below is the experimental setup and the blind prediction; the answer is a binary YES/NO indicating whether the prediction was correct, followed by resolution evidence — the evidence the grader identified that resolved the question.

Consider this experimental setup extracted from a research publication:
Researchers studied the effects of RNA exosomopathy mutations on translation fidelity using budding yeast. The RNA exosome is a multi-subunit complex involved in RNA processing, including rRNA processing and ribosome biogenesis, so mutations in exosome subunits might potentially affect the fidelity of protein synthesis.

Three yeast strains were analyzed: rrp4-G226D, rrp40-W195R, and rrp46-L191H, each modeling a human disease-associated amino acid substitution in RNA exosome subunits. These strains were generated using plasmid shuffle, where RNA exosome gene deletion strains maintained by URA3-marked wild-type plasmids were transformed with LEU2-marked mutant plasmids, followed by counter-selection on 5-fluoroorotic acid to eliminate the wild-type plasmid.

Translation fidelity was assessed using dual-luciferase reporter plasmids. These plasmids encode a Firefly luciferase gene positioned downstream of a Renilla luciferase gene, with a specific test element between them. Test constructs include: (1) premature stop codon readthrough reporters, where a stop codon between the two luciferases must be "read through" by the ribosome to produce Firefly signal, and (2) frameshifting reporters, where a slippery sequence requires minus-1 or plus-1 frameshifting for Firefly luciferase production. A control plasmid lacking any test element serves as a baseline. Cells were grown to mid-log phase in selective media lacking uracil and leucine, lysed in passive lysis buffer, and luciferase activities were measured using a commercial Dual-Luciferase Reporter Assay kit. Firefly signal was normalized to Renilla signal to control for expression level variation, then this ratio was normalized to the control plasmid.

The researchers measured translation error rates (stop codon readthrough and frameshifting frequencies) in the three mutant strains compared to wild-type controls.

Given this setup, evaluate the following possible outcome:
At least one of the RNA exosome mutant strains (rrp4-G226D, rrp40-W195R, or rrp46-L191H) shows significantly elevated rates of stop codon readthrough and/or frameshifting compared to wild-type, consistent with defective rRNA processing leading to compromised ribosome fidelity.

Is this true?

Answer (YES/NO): NO